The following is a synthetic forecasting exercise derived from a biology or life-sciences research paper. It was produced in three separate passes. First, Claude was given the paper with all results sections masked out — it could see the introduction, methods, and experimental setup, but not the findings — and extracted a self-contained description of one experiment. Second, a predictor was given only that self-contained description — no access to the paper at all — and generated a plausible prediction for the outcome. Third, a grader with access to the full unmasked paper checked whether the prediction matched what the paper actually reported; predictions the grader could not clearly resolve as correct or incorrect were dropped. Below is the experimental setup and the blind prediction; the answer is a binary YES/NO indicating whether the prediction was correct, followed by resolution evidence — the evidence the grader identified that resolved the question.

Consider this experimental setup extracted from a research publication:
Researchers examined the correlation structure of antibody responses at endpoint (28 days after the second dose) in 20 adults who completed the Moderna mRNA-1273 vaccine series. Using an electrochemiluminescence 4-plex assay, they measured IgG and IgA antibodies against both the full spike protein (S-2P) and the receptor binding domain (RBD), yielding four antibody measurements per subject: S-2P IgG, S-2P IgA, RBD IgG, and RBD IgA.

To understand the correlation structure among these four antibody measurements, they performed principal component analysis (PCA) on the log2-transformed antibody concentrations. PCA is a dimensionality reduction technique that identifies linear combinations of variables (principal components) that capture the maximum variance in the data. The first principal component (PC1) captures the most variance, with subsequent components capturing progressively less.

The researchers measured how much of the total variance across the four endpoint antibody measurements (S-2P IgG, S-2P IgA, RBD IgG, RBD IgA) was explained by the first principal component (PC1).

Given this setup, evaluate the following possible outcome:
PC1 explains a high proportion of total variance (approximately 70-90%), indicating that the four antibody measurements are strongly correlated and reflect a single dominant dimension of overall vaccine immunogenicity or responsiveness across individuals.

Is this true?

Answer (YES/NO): YES